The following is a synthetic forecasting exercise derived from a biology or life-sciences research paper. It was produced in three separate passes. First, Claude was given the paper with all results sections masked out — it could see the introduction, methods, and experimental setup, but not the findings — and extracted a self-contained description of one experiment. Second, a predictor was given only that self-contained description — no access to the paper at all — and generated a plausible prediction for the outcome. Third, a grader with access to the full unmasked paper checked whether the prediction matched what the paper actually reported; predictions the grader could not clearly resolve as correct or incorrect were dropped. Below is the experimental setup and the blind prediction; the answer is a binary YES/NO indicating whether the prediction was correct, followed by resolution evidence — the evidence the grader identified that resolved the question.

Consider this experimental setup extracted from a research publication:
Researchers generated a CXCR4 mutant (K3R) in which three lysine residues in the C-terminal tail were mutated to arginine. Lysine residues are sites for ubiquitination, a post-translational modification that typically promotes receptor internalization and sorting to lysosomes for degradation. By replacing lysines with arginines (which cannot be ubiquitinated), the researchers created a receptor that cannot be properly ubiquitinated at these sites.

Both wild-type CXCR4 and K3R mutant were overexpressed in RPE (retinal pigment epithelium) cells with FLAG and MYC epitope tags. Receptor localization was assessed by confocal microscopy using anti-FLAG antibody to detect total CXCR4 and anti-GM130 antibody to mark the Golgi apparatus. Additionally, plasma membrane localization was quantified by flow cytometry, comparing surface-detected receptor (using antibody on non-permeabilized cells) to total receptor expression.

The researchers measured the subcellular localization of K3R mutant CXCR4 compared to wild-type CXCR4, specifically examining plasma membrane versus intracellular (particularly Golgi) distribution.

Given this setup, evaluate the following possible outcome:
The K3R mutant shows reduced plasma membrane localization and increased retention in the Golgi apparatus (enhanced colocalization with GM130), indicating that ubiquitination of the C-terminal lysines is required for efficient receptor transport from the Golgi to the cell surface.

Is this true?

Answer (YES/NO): NO